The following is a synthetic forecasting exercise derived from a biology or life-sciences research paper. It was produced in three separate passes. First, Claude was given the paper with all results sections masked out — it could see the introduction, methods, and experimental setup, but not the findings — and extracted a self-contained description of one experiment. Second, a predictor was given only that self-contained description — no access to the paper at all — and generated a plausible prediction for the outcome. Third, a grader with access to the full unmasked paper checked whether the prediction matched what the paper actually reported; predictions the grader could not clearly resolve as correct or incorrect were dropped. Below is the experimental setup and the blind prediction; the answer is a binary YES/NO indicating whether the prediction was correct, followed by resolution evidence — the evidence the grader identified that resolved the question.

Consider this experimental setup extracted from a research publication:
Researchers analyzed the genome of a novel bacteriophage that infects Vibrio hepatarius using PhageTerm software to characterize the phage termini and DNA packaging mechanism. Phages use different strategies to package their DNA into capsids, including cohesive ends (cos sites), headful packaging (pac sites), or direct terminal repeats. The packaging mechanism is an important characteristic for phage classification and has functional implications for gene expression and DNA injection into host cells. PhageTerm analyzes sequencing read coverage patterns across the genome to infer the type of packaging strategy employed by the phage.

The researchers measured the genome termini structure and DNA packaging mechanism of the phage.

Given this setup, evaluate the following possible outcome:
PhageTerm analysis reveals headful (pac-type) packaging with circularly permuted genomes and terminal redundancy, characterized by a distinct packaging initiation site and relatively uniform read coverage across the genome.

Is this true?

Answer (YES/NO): NO